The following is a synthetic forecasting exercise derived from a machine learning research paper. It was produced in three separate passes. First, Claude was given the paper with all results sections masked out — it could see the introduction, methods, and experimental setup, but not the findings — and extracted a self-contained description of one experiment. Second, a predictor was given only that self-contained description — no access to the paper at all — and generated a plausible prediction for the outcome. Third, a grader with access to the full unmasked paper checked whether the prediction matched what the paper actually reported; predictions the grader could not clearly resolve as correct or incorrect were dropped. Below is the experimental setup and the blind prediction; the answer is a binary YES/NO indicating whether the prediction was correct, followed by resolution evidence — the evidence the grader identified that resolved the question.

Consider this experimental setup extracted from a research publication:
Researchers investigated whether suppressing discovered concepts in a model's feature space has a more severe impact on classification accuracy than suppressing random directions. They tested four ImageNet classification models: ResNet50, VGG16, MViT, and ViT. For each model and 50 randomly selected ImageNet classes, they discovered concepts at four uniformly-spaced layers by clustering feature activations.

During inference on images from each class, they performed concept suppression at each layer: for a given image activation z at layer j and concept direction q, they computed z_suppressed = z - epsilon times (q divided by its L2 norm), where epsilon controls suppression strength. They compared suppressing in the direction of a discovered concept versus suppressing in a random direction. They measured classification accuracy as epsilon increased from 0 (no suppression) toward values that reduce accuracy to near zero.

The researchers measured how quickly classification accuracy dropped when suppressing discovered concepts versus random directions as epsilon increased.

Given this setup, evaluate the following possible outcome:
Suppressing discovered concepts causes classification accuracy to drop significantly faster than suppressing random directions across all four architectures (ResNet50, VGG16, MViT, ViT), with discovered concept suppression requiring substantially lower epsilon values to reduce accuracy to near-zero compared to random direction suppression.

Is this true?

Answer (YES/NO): YES